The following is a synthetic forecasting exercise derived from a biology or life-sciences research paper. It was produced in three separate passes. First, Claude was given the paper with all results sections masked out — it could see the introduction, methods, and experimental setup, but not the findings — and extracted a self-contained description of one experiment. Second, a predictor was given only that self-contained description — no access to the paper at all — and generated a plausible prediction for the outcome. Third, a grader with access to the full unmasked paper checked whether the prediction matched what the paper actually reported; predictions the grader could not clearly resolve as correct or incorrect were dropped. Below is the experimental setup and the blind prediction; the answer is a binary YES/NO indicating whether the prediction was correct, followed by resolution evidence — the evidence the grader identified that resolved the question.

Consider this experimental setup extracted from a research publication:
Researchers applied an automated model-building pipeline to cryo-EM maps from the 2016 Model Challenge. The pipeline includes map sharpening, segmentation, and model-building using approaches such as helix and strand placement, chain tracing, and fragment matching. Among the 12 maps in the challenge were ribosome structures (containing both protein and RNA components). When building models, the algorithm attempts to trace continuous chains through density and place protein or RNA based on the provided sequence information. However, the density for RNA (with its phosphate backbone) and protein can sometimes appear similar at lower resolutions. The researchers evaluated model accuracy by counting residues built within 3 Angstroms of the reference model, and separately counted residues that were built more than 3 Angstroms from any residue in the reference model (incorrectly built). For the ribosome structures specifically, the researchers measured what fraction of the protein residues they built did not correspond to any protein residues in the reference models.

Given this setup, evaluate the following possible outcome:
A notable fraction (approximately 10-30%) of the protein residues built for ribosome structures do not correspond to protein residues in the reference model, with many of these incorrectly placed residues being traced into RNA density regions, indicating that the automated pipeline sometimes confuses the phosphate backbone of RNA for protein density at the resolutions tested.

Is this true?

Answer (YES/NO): NO